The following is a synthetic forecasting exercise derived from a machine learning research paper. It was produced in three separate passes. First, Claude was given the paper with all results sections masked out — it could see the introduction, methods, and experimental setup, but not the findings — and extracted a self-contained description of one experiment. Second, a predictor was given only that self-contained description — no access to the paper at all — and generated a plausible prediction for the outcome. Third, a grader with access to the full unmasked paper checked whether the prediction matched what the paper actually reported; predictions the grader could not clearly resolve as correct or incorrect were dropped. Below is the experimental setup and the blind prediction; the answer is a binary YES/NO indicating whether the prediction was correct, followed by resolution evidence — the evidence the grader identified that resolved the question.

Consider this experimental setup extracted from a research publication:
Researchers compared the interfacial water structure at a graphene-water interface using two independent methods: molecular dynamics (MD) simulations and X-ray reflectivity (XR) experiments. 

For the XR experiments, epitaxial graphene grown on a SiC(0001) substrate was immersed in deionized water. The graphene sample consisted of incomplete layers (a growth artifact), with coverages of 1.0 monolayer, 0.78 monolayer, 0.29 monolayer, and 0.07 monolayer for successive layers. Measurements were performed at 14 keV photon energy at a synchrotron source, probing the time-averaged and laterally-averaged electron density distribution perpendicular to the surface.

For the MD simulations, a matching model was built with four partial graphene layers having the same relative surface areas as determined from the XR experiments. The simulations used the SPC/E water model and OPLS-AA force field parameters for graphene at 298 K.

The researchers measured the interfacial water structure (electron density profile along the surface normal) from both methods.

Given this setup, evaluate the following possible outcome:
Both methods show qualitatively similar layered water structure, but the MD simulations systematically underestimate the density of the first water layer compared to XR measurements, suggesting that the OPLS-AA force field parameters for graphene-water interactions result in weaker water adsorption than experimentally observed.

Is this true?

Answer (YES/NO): NO